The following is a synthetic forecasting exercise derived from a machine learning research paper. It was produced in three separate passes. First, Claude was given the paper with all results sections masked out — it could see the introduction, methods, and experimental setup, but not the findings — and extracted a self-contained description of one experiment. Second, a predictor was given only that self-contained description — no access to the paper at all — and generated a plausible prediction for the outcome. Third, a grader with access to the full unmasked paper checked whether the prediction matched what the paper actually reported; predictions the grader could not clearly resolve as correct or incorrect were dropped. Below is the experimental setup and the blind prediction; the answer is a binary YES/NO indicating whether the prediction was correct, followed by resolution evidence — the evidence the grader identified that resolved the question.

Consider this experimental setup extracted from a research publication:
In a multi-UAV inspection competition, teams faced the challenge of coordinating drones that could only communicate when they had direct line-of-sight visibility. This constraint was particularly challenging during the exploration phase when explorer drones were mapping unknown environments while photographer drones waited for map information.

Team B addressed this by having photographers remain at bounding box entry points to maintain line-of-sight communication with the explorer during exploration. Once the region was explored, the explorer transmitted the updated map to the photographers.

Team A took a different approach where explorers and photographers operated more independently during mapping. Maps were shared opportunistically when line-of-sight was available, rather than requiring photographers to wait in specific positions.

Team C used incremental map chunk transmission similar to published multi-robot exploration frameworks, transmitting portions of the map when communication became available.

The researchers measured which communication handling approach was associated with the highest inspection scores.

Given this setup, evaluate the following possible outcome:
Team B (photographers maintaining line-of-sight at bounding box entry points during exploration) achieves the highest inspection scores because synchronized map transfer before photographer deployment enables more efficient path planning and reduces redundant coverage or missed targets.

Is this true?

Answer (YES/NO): NO